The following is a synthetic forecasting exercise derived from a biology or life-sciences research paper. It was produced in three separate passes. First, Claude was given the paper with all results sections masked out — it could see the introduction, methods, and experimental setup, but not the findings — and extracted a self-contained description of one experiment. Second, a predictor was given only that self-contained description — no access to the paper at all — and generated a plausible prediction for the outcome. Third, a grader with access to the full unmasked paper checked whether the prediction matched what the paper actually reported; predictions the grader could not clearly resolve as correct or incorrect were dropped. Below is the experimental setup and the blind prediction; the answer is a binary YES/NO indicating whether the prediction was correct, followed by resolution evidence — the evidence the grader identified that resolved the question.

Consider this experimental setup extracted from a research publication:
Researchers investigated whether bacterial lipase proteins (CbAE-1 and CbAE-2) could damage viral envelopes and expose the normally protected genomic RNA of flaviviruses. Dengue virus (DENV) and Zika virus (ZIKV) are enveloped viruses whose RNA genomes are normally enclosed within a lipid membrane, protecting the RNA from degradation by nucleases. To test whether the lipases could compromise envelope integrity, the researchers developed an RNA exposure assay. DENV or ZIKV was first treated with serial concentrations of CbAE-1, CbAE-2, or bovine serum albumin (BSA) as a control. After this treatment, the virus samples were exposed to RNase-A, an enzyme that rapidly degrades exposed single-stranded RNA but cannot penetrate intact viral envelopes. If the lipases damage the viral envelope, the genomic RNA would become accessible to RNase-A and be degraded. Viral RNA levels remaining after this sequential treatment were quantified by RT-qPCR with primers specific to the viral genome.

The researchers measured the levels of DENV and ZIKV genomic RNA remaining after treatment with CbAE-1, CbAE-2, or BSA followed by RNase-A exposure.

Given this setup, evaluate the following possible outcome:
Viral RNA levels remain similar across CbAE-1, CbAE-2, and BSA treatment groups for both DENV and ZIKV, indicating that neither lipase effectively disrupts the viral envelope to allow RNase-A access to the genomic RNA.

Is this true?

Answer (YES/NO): NO